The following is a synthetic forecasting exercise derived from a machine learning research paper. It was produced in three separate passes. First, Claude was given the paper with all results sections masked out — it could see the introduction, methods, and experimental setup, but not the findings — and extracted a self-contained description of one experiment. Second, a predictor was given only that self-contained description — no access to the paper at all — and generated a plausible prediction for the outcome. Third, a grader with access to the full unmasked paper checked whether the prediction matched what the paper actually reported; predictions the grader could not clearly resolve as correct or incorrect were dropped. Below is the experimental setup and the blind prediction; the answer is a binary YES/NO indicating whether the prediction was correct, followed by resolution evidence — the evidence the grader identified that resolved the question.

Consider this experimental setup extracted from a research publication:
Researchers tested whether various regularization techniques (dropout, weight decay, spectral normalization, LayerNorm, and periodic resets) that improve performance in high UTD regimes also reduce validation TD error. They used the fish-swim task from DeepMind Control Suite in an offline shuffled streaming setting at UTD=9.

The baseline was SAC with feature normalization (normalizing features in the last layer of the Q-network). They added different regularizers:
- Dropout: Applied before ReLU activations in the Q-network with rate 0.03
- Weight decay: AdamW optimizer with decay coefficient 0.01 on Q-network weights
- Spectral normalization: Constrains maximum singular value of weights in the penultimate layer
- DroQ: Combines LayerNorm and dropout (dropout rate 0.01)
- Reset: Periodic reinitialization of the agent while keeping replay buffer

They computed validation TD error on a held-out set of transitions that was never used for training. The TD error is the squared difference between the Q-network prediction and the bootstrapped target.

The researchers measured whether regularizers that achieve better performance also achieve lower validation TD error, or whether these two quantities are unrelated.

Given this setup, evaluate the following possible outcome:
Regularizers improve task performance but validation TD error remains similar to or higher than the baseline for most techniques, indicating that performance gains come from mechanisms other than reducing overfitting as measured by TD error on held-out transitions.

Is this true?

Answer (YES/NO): NO